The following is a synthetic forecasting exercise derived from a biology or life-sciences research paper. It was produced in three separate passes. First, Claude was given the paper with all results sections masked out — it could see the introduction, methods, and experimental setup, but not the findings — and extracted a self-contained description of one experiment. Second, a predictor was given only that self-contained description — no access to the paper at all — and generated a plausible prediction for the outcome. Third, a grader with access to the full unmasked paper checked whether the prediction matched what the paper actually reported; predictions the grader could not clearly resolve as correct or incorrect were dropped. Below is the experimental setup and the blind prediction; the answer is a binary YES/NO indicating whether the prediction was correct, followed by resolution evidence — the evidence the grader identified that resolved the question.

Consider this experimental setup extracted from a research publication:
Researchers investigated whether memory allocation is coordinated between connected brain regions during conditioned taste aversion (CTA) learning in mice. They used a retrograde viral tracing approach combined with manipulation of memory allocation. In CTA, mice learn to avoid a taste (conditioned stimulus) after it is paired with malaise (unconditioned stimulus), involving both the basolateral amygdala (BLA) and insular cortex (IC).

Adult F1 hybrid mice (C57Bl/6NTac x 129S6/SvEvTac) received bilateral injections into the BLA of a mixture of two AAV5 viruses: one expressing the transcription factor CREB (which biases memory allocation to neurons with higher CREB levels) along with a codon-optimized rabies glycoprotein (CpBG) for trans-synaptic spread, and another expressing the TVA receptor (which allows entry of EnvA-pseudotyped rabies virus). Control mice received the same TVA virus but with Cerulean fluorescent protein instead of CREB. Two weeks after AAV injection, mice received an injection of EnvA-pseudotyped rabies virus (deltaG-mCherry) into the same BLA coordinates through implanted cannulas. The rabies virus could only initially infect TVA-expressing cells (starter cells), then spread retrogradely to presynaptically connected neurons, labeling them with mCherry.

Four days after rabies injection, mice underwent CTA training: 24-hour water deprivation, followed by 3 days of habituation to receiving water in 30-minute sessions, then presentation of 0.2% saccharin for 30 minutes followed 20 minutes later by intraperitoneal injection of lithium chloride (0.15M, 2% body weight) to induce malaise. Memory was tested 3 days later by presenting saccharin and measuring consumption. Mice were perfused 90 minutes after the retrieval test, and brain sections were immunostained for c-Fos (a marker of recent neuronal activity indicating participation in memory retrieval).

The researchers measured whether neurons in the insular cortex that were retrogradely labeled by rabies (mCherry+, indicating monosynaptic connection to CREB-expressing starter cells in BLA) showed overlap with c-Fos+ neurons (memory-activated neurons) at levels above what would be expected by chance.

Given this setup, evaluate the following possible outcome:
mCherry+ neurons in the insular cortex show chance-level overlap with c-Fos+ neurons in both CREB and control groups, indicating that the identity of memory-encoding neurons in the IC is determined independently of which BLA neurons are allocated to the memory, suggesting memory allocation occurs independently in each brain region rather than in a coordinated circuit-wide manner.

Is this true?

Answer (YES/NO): NO